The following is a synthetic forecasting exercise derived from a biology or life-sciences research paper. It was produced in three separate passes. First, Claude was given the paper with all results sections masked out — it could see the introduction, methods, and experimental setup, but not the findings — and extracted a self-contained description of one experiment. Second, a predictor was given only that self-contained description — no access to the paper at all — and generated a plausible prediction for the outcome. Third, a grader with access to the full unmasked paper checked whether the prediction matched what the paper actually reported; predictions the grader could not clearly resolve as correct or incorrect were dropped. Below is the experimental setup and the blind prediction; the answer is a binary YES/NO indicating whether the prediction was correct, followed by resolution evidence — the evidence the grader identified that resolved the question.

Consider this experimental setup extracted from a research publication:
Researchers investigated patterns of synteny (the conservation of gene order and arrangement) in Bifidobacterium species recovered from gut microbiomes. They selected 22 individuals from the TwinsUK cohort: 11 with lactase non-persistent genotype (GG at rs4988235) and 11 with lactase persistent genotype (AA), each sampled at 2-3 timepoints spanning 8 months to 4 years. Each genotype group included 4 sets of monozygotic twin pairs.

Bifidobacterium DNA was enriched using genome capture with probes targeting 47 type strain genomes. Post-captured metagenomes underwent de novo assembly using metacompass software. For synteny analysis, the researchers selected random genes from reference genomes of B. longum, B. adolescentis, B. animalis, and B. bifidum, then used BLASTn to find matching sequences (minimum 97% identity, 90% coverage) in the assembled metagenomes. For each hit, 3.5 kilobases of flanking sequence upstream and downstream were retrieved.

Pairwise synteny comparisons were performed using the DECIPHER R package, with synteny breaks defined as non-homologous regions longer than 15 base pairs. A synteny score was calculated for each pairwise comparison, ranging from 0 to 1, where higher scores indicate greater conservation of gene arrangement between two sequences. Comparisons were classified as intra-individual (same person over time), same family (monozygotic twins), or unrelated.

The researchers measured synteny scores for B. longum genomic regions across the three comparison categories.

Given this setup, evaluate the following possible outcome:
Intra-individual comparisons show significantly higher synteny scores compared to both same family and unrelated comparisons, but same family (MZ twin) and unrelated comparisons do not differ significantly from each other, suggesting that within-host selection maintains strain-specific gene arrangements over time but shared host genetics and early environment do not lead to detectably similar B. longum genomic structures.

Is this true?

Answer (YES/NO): YES